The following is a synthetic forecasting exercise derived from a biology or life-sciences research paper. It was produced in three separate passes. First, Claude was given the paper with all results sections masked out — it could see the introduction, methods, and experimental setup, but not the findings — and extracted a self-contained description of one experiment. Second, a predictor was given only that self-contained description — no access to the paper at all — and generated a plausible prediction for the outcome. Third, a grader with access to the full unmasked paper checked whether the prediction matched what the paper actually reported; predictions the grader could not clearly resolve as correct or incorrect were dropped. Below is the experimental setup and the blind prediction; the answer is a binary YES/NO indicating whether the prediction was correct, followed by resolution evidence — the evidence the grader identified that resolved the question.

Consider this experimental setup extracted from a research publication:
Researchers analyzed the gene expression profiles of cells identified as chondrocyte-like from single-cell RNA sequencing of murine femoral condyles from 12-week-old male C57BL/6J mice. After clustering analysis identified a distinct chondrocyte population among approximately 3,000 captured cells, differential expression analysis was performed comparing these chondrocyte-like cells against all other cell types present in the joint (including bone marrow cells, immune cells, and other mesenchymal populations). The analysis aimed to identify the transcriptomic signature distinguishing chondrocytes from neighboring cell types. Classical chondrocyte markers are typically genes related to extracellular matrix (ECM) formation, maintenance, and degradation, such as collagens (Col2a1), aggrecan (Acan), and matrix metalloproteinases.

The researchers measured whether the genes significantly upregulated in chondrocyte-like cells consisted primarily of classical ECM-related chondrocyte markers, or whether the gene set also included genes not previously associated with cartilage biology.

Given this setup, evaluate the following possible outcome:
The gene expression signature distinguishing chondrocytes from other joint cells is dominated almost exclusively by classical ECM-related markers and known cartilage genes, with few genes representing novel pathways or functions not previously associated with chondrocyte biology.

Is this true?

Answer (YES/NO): NO